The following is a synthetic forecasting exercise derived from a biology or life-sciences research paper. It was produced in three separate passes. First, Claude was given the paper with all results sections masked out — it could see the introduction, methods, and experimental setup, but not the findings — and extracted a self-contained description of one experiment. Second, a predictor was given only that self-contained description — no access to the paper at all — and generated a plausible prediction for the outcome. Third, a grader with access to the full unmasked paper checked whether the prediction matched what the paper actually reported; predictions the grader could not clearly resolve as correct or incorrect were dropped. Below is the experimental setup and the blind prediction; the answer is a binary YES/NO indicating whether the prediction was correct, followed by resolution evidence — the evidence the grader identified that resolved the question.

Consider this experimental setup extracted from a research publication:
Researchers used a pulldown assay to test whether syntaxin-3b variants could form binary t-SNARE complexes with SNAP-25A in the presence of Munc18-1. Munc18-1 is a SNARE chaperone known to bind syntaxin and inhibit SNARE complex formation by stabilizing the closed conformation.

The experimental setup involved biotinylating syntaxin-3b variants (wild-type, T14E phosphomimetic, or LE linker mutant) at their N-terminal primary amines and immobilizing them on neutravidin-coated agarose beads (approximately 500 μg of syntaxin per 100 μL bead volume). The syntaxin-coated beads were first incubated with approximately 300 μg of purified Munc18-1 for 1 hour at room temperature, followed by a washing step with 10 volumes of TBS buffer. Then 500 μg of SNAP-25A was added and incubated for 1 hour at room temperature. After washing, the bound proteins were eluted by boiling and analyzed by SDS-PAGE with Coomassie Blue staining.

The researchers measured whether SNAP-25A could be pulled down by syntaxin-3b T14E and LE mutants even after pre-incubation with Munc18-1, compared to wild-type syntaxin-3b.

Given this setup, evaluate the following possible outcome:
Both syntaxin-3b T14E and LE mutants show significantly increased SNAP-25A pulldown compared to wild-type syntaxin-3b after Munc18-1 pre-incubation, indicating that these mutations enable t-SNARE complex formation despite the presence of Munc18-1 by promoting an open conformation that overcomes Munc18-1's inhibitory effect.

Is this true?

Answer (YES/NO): YES